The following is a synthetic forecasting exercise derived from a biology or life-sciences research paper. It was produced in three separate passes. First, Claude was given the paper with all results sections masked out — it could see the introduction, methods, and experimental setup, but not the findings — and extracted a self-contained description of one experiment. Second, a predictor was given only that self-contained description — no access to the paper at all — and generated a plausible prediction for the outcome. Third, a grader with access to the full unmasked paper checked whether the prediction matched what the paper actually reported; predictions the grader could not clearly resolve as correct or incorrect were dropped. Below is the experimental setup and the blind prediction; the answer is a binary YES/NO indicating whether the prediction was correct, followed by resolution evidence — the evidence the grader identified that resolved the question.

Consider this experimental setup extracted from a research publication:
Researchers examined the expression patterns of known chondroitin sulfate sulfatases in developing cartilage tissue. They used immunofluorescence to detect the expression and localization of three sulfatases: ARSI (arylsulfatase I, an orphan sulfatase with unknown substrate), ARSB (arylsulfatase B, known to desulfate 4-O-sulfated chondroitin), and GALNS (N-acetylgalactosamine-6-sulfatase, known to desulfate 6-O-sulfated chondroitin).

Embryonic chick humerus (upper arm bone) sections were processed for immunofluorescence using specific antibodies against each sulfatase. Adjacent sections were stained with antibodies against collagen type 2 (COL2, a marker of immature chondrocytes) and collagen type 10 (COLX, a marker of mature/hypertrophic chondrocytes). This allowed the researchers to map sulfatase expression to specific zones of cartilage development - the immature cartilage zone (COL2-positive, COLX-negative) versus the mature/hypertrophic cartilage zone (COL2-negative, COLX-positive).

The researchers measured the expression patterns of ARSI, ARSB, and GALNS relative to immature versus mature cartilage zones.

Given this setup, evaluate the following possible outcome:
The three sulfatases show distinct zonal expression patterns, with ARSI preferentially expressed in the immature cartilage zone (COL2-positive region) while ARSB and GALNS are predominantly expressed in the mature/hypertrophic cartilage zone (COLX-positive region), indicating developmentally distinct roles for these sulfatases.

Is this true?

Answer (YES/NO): NO